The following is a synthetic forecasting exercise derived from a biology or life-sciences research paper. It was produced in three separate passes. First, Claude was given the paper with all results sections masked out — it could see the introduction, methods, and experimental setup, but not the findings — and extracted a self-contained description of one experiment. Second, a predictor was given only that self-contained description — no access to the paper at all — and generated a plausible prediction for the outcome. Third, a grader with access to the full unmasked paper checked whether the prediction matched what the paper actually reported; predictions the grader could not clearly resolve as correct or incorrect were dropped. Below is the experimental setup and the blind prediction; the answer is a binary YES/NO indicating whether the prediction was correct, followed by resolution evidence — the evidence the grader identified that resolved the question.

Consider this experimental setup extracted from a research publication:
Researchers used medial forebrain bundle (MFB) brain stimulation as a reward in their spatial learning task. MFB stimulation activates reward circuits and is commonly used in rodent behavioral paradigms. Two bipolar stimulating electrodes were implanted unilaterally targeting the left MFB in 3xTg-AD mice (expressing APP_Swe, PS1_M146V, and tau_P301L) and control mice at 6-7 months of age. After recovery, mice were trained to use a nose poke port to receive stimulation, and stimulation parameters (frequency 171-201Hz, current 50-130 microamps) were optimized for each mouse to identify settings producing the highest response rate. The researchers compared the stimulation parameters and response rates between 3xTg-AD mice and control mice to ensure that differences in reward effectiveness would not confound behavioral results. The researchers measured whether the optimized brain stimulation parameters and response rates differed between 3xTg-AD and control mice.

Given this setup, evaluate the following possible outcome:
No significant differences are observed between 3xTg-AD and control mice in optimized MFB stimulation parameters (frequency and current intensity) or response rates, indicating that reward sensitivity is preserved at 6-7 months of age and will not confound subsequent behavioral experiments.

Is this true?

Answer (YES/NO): YES